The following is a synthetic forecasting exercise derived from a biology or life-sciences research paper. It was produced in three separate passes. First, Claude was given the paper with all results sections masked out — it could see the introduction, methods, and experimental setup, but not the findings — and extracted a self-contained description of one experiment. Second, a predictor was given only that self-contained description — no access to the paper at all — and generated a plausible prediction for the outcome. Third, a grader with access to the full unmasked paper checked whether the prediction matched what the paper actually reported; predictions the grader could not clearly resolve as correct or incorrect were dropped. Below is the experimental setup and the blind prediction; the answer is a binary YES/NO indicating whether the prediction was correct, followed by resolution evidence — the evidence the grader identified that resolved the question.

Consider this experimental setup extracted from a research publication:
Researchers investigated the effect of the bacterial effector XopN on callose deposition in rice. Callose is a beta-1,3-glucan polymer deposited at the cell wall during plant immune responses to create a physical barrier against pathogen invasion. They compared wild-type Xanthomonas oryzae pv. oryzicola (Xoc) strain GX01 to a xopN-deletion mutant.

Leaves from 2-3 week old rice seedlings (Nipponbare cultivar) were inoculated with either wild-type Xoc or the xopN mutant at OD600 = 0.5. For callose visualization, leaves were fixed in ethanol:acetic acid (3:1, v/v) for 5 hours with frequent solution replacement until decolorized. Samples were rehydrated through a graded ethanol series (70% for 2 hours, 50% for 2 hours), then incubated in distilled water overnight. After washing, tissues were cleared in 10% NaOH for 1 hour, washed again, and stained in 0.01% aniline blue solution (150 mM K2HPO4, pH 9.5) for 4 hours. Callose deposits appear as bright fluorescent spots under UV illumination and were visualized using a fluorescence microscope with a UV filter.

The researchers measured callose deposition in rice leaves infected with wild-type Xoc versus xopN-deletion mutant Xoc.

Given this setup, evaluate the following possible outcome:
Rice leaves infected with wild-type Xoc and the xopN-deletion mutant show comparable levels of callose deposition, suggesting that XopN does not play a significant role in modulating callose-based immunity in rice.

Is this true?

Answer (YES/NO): NO